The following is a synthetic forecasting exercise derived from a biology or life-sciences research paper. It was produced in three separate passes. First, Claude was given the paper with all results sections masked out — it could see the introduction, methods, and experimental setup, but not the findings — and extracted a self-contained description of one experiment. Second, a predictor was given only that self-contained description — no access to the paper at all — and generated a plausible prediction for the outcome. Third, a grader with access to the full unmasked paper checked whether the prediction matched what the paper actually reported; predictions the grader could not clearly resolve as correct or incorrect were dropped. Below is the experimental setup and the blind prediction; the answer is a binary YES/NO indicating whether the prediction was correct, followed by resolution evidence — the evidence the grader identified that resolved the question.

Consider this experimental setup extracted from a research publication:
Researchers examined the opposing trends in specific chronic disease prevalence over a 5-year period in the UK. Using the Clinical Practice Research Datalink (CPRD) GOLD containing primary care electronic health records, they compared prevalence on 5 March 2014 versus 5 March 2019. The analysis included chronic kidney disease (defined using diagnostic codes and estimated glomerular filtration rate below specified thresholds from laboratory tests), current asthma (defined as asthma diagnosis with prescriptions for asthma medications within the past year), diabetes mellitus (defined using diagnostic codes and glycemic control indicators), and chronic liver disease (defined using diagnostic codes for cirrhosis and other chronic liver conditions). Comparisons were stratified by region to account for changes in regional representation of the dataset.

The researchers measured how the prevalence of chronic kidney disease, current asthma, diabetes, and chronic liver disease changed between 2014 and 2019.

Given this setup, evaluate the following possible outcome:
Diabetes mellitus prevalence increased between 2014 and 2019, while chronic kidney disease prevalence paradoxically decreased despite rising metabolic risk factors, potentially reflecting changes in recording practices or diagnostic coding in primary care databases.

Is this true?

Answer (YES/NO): YES